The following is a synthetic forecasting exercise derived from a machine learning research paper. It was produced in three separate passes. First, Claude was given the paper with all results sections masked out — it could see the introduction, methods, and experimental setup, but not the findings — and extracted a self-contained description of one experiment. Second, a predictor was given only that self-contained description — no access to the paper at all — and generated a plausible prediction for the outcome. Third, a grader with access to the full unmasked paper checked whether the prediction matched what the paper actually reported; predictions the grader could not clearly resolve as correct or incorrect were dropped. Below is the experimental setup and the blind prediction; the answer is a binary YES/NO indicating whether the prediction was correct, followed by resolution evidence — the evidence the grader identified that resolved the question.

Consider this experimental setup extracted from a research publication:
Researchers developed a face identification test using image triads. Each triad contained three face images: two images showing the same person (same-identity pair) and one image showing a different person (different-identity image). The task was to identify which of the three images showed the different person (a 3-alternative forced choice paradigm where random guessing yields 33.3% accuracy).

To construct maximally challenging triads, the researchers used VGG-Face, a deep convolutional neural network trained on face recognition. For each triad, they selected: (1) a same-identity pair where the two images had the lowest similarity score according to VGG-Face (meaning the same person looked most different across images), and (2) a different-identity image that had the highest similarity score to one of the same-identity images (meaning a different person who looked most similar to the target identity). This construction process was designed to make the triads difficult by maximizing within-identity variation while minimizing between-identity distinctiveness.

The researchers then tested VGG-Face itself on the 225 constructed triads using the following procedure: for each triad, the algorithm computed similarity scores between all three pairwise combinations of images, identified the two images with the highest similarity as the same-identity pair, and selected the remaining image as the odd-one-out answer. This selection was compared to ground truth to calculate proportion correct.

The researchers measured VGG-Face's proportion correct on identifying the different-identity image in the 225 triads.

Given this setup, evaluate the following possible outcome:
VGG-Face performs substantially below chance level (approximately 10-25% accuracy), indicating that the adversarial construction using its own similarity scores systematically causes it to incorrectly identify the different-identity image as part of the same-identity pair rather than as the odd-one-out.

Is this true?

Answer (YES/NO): YES